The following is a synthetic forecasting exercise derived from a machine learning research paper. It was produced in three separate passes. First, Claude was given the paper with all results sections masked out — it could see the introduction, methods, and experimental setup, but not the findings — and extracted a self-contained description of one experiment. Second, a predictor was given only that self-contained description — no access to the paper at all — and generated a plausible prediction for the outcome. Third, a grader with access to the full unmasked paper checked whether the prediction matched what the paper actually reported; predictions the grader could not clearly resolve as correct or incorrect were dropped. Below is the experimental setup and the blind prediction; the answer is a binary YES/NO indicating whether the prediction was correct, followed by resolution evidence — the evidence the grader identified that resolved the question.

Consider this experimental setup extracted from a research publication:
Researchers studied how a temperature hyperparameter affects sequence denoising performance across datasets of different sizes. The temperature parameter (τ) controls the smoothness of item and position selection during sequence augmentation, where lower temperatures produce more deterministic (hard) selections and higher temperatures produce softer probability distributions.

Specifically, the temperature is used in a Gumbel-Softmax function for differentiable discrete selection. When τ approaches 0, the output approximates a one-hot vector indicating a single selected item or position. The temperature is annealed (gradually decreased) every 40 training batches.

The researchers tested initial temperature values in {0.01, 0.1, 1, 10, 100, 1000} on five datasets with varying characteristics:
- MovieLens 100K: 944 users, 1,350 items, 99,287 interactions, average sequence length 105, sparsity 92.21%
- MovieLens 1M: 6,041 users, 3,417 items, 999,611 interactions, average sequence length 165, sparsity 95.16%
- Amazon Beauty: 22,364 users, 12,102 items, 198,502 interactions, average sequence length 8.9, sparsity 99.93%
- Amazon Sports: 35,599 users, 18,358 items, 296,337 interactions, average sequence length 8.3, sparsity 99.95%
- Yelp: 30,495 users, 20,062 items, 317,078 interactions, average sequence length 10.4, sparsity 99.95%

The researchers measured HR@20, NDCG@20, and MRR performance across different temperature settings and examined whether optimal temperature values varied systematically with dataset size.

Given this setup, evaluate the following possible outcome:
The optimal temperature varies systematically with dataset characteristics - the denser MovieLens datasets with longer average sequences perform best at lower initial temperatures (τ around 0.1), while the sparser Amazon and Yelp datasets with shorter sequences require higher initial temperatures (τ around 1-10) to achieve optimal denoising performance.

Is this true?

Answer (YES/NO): NO